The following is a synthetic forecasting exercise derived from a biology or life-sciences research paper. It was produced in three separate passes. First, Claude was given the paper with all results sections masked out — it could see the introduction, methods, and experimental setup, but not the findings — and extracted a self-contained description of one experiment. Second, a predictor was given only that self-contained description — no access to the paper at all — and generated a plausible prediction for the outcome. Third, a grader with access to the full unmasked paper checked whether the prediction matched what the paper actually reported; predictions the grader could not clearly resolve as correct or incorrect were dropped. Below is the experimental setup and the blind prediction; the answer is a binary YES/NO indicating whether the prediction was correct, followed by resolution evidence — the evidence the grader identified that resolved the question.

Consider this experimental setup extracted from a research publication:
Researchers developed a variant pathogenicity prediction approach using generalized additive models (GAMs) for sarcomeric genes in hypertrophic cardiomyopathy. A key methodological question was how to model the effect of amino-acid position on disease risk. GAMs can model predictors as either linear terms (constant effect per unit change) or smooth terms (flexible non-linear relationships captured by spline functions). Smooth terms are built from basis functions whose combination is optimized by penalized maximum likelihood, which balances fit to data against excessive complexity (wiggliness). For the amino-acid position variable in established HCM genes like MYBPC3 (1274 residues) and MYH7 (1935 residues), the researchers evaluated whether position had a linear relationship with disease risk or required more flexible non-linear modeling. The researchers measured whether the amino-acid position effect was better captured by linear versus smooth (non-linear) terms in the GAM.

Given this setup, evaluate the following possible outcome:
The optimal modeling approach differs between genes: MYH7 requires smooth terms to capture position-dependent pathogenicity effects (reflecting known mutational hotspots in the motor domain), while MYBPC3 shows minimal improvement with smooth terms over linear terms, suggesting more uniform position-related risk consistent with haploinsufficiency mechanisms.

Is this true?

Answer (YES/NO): NO